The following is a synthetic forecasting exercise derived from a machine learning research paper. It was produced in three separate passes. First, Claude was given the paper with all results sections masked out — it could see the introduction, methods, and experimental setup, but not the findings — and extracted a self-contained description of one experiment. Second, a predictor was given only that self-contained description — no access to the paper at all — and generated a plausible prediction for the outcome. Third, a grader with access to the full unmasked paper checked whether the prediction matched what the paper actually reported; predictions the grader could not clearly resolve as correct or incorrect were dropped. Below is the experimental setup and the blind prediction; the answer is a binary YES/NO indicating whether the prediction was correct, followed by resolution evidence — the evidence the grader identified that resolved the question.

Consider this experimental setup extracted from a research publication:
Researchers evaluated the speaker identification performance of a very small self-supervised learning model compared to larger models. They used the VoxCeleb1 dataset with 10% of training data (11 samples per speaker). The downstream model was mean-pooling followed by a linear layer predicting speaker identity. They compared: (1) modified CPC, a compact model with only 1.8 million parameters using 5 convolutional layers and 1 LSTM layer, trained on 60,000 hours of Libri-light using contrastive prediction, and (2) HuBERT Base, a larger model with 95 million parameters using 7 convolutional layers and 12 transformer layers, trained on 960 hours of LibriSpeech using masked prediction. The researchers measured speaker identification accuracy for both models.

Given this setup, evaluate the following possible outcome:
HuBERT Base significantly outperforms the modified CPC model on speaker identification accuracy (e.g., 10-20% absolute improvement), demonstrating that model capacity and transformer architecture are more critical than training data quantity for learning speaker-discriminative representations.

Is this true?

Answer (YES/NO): NO